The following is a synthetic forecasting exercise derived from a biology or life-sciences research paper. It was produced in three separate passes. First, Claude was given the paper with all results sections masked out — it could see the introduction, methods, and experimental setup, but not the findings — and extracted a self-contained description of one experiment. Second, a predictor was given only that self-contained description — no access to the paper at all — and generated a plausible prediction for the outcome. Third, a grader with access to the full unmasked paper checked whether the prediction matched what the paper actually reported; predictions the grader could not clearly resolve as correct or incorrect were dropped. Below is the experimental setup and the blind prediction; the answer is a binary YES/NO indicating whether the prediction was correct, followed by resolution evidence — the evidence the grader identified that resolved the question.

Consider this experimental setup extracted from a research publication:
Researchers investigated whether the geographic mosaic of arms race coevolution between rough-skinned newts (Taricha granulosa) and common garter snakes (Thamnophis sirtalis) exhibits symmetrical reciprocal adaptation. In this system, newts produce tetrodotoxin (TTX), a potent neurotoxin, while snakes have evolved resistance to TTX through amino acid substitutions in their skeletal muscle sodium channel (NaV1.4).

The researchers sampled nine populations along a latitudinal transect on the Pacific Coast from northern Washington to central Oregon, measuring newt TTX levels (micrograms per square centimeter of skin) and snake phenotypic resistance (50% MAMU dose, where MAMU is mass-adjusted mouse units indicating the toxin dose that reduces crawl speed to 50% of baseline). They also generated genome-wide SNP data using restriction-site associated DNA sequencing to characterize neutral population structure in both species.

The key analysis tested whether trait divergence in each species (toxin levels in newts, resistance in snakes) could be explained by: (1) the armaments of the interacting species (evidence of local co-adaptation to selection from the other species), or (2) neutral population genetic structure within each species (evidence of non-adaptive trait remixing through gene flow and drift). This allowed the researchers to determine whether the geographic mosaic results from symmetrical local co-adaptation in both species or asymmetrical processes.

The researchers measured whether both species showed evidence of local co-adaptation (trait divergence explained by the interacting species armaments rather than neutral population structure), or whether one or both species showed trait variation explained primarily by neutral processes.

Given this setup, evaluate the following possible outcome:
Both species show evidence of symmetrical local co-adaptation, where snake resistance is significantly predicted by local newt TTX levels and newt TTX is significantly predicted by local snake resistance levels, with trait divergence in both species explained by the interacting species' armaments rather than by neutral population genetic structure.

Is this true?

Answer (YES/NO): NO